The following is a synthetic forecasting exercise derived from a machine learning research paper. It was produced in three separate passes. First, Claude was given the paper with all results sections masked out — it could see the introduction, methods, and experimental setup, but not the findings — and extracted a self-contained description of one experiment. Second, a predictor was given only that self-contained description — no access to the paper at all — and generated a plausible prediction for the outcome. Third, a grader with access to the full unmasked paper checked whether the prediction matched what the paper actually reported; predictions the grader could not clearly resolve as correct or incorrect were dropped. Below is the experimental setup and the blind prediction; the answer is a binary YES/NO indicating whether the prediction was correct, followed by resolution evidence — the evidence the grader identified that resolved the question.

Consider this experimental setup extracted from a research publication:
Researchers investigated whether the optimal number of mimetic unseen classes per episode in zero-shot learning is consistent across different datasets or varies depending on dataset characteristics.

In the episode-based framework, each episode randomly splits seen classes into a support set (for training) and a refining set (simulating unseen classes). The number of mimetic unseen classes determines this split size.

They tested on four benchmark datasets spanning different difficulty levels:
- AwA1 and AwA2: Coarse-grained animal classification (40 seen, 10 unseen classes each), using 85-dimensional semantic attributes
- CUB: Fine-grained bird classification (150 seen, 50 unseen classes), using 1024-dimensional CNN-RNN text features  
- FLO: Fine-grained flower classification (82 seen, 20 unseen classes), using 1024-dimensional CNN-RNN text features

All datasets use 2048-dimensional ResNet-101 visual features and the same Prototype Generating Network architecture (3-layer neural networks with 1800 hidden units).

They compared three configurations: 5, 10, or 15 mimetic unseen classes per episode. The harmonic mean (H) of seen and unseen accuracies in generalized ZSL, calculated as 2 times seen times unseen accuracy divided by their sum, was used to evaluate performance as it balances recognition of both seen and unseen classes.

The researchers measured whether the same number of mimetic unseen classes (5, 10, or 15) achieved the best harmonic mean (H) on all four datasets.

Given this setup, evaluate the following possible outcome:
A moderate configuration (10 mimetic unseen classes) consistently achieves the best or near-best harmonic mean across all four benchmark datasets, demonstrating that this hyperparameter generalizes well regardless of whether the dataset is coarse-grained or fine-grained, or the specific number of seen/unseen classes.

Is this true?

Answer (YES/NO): YES